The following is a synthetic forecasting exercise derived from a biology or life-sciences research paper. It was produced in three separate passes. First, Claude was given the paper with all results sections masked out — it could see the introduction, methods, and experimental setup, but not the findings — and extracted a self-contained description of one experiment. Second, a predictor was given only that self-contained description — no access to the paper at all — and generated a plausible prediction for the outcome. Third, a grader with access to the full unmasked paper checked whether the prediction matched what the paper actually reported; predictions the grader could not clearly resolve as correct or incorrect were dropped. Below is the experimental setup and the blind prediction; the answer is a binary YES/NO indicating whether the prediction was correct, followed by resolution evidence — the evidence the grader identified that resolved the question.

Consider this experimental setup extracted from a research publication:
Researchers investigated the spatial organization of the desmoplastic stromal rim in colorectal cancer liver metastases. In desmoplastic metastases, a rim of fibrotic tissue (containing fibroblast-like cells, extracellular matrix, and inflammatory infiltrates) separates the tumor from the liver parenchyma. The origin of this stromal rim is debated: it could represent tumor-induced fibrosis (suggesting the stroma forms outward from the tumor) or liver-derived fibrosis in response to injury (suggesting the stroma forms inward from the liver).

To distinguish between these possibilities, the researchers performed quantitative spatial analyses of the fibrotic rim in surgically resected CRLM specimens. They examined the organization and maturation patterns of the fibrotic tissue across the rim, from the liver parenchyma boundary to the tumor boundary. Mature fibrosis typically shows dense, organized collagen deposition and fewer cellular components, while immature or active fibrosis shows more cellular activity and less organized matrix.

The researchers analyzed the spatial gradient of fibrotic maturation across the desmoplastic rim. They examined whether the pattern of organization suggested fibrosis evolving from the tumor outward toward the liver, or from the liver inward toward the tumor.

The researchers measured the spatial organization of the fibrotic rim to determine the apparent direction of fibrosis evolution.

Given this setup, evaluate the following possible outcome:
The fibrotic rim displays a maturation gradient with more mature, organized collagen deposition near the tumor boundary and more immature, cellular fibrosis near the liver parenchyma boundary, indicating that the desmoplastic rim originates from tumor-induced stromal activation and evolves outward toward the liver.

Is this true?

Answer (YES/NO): NO